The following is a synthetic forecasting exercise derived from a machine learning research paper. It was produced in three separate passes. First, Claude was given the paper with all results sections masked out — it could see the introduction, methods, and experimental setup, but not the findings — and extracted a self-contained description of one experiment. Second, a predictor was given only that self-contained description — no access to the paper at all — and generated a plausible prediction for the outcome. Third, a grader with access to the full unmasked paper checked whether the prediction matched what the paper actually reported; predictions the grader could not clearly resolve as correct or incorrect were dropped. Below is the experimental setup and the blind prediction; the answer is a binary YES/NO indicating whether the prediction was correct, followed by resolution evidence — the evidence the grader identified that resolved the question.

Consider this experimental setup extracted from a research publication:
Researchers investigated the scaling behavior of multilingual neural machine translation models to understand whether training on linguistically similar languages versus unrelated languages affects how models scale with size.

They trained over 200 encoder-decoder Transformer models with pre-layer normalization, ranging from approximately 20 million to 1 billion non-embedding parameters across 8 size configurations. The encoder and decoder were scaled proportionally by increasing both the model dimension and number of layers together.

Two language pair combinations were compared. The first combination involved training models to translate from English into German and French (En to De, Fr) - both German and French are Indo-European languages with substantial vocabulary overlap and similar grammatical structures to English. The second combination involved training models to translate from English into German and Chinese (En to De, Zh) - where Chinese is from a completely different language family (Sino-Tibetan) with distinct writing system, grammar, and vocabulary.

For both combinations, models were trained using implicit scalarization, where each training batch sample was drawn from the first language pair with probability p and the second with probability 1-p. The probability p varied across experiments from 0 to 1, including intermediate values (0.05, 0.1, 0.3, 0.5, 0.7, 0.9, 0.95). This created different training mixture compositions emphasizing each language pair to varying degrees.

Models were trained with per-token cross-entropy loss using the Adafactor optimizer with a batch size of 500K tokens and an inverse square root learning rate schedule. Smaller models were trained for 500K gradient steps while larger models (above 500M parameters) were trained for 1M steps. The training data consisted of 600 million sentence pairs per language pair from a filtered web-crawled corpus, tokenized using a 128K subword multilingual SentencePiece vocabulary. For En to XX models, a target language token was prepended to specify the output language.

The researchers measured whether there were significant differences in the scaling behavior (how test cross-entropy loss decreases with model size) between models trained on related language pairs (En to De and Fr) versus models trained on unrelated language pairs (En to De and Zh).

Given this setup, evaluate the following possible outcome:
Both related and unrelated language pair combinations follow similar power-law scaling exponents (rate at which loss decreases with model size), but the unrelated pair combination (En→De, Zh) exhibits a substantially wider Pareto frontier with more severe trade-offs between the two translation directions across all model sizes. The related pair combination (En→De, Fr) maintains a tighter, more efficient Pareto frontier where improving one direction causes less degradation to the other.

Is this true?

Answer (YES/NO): NO